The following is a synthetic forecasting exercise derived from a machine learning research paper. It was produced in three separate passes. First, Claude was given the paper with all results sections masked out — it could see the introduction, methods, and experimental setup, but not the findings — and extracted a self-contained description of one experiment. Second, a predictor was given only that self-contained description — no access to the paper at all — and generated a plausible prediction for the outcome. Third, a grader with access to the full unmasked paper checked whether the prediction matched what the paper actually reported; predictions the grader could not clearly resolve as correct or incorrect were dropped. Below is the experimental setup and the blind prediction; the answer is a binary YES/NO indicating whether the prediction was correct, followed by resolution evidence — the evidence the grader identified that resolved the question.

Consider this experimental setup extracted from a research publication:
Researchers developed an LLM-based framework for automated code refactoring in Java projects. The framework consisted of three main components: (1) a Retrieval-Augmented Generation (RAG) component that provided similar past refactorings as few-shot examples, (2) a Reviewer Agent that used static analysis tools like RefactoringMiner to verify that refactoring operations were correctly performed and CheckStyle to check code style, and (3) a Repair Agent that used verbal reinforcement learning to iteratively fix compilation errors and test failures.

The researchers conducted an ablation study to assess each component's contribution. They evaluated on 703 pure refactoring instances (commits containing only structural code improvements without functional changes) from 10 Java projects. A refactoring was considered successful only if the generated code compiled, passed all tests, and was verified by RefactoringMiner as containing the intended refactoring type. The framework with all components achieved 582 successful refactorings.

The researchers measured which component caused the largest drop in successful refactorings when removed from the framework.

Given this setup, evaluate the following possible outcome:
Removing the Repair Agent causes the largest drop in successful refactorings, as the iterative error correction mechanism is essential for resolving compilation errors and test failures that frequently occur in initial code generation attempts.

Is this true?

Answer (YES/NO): NO